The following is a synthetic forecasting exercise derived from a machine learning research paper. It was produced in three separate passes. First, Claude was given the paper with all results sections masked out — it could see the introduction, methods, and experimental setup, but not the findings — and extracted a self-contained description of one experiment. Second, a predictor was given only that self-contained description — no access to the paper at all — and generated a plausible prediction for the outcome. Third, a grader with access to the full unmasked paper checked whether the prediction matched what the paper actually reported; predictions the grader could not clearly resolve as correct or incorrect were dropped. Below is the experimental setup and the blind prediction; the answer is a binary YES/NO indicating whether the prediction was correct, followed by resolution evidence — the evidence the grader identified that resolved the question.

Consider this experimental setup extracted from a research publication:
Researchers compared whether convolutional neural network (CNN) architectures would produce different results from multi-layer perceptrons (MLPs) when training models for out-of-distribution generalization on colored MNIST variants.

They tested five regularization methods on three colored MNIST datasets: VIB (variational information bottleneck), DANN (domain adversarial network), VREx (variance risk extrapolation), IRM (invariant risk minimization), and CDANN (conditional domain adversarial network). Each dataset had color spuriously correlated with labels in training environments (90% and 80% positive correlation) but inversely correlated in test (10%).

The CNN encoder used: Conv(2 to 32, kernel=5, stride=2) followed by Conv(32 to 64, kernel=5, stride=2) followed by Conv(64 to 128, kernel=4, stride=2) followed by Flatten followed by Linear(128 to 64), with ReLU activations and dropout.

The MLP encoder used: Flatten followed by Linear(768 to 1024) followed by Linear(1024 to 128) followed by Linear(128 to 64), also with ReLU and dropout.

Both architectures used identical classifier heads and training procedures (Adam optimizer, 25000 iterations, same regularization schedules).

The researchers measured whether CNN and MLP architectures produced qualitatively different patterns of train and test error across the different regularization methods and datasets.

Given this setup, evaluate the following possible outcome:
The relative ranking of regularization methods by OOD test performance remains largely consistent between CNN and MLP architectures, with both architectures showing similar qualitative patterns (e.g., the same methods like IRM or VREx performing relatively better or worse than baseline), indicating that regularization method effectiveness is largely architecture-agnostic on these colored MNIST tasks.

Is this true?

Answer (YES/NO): YES